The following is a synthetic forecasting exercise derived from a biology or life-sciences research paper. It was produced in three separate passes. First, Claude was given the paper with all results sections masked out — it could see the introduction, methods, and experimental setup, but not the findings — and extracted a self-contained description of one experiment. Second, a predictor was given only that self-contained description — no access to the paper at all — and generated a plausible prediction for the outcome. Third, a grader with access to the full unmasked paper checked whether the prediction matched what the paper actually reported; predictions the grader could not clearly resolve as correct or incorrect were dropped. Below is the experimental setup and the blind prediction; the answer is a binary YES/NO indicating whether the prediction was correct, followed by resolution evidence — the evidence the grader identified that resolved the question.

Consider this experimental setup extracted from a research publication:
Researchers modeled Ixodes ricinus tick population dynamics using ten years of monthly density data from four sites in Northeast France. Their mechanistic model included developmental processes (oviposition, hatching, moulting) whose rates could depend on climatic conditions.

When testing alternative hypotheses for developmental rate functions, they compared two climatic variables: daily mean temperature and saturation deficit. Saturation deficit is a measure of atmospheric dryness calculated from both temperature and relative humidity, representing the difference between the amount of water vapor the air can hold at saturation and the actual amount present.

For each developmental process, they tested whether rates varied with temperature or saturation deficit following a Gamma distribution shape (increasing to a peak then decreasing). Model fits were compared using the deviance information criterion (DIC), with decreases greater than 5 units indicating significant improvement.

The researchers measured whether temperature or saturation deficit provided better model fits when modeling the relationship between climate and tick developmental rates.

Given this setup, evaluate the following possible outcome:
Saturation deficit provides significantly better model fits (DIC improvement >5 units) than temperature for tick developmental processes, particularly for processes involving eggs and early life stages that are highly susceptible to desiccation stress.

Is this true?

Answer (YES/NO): NO